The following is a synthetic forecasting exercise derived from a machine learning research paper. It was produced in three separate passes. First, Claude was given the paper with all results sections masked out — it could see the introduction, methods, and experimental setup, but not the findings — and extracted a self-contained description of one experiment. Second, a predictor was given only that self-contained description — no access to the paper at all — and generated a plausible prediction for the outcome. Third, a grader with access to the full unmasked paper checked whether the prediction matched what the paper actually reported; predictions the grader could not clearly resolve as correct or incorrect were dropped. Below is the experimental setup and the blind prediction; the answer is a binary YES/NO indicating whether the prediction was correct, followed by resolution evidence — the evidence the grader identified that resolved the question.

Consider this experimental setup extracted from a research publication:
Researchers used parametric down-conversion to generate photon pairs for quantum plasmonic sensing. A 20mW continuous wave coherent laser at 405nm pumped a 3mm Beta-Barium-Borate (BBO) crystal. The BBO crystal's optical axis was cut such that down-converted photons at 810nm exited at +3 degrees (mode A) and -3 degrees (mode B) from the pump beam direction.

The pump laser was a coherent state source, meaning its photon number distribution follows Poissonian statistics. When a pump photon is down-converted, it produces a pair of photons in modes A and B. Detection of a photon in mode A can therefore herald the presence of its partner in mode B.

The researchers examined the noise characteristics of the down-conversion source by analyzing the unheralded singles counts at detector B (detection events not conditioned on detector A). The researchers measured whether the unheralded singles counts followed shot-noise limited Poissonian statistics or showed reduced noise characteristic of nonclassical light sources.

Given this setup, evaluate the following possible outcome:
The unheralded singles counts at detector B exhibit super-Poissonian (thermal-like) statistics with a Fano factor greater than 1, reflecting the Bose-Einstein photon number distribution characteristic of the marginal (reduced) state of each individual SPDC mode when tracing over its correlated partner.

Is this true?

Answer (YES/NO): NO